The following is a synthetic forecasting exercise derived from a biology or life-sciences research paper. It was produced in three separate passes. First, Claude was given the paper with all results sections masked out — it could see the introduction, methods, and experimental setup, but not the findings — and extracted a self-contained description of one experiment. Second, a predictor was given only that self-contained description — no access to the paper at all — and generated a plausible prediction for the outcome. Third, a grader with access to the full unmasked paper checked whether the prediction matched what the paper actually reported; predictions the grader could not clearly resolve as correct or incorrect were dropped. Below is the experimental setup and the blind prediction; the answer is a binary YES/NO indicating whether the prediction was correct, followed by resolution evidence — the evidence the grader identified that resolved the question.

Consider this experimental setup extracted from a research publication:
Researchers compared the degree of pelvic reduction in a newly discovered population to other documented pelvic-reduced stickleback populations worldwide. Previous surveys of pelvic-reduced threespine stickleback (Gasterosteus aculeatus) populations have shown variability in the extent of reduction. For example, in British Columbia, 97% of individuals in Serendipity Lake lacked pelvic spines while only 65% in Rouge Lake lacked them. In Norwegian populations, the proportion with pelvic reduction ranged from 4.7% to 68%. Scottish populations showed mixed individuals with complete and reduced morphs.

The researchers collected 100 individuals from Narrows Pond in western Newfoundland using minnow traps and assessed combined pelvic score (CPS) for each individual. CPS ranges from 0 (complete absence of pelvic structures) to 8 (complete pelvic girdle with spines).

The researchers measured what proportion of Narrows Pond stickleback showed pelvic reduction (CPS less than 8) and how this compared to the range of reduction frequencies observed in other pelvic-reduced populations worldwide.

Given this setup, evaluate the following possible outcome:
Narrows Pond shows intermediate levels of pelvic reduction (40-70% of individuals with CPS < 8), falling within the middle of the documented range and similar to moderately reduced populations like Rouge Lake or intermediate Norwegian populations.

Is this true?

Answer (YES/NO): NO